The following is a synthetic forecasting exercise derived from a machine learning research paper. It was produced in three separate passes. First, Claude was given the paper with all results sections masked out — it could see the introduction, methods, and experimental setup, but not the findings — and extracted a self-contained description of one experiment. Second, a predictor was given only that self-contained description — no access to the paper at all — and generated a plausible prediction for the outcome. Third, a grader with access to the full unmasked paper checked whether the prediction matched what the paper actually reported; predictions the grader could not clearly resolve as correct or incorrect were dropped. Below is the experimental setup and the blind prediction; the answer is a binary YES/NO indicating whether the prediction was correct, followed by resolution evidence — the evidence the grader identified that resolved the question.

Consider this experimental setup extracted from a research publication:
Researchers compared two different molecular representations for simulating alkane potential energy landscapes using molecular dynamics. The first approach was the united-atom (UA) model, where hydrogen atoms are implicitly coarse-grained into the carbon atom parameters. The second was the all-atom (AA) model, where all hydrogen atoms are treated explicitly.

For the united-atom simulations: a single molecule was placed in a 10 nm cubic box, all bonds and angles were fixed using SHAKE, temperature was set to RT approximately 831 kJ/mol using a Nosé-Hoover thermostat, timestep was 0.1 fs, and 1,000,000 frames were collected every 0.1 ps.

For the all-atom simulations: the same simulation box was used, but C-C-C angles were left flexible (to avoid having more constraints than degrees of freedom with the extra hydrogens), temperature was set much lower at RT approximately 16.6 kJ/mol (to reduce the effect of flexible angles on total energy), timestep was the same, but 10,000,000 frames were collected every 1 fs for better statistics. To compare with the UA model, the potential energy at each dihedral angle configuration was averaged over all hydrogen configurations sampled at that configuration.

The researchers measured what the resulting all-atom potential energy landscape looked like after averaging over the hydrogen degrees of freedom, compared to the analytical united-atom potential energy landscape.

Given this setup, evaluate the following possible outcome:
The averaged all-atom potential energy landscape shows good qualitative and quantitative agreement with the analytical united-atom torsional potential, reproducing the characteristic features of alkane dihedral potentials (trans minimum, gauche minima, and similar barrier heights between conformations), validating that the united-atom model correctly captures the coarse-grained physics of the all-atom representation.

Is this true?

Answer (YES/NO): NO